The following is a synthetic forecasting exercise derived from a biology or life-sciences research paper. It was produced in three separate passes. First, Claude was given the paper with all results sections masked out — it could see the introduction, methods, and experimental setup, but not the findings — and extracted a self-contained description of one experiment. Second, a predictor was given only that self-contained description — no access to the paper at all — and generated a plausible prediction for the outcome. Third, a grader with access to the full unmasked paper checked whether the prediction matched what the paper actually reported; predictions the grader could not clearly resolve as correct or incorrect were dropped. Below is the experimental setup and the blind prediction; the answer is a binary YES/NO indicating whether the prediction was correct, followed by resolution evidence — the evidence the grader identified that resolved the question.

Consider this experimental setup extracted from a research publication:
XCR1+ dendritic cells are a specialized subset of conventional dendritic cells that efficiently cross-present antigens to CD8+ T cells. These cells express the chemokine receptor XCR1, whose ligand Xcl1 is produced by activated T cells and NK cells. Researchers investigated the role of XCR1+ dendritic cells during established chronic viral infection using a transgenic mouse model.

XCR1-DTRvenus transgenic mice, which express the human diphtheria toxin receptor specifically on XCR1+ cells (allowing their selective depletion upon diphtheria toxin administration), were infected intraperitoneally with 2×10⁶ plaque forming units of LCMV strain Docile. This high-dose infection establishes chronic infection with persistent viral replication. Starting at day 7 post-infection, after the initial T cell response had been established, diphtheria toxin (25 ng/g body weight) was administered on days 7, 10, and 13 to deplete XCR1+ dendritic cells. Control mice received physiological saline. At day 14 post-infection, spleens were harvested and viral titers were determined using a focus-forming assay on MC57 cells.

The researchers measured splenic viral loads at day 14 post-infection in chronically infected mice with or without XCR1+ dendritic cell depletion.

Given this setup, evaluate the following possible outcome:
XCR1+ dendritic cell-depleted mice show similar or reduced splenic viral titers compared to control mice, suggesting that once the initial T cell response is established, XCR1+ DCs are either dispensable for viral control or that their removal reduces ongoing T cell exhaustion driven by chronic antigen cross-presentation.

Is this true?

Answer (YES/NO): NO